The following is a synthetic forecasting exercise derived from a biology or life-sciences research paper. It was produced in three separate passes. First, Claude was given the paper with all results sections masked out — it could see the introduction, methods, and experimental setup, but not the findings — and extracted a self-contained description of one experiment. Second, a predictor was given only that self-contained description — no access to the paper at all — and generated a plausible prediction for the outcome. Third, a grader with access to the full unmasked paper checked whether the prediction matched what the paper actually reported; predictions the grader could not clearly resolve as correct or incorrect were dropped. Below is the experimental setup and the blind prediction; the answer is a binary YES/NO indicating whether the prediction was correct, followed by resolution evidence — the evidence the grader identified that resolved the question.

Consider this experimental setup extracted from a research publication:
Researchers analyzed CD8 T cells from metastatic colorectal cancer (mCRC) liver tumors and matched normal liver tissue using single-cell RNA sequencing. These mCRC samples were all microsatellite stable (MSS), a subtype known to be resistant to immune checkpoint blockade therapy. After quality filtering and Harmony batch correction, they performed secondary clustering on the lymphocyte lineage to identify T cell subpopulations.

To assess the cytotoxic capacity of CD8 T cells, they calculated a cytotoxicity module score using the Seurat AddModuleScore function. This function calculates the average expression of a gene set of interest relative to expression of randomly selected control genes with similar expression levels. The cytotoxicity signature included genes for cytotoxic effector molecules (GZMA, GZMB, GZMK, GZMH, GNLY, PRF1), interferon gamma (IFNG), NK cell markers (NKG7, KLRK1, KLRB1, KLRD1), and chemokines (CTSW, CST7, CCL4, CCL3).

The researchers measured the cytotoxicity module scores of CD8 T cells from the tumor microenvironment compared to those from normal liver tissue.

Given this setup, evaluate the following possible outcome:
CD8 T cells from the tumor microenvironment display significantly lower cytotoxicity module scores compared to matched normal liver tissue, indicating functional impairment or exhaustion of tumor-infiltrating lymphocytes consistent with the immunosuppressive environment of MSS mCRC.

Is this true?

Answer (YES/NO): YES